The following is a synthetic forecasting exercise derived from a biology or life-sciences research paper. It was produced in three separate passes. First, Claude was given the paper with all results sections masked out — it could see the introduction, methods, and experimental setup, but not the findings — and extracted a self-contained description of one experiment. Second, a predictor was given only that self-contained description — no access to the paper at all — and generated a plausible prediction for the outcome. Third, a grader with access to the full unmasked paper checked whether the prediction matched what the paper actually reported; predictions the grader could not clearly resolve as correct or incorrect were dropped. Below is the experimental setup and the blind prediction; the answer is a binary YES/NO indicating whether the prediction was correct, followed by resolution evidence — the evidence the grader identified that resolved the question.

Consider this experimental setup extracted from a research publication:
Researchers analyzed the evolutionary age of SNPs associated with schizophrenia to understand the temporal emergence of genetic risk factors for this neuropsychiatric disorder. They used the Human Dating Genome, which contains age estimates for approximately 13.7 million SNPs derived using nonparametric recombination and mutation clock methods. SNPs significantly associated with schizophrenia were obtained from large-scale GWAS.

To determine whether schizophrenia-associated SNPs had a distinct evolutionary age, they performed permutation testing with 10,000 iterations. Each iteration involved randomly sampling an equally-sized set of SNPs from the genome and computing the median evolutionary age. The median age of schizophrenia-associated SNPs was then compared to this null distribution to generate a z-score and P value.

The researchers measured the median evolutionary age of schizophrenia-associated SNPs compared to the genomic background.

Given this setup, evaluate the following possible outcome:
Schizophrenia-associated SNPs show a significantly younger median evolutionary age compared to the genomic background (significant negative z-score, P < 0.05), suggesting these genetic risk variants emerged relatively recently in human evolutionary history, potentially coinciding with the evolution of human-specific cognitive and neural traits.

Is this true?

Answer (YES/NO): YES